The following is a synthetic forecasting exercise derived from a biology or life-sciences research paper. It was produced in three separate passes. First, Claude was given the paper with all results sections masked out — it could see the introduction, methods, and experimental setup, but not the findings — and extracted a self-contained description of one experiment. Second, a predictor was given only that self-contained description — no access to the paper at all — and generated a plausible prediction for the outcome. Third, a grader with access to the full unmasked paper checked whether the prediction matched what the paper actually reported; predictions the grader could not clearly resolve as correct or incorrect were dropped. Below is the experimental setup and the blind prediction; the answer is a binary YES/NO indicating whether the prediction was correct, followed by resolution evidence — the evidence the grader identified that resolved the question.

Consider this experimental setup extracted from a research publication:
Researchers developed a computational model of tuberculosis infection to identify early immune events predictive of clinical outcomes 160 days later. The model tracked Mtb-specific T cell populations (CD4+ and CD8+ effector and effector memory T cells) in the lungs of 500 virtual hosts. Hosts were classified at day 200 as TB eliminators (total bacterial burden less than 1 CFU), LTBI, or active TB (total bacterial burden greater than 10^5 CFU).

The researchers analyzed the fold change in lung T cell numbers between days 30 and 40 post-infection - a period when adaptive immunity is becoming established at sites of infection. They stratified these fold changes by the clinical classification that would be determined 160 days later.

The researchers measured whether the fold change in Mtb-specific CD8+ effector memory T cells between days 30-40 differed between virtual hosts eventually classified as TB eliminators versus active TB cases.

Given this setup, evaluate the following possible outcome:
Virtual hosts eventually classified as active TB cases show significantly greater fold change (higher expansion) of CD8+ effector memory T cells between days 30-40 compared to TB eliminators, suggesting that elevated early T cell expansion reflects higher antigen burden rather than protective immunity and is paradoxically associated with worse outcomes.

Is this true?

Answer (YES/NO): NO